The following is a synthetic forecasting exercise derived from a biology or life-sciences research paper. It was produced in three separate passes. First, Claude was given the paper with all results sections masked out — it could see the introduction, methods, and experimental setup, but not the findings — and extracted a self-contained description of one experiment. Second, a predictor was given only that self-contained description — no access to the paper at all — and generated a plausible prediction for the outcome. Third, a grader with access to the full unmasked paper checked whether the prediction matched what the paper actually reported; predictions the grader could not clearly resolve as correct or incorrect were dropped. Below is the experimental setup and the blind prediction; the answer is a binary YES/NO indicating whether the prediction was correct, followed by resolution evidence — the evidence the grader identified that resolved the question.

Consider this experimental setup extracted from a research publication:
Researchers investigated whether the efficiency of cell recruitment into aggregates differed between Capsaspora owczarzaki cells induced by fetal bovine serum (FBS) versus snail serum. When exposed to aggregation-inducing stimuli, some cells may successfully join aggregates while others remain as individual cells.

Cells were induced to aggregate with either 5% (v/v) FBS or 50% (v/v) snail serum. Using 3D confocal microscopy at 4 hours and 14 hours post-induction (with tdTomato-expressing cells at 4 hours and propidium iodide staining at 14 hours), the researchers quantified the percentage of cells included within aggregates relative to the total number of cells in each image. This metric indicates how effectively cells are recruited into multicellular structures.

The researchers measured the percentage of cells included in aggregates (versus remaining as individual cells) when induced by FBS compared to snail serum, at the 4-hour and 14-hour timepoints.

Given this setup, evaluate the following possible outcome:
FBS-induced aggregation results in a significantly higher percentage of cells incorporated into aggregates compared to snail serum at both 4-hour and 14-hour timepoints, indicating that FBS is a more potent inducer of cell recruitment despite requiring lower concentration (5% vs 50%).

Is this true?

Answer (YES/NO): NO